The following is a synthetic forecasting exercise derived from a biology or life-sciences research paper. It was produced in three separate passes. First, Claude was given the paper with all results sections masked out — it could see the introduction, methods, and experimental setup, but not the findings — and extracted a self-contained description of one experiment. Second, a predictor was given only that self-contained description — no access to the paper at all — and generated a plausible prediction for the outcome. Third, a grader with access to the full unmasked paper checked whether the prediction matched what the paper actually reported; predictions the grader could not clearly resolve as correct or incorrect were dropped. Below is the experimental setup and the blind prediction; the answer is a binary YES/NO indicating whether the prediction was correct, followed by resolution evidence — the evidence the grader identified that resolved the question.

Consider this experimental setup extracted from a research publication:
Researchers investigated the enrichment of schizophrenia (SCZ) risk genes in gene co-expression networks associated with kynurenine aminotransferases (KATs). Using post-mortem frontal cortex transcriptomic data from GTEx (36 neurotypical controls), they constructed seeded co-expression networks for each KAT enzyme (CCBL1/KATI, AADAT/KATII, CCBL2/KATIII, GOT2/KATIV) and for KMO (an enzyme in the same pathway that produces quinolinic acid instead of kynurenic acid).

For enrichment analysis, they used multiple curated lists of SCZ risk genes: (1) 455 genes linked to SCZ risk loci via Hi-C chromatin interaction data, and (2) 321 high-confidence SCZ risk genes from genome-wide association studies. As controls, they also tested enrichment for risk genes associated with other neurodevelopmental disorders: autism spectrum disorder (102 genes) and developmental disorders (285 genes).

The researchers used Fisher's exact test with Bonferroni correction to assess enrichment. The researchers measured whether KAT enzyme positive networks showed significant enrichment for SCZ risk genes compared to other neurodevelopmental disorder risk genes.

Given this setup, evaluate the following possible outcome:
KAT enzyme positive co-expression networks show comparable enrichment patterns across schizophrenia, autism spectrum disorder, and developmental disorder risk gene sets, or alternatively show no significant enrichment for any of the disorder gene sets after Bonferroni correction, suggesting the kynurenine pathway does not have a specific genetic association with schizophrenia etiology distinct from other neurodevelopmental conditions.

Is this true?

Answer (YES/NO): NO